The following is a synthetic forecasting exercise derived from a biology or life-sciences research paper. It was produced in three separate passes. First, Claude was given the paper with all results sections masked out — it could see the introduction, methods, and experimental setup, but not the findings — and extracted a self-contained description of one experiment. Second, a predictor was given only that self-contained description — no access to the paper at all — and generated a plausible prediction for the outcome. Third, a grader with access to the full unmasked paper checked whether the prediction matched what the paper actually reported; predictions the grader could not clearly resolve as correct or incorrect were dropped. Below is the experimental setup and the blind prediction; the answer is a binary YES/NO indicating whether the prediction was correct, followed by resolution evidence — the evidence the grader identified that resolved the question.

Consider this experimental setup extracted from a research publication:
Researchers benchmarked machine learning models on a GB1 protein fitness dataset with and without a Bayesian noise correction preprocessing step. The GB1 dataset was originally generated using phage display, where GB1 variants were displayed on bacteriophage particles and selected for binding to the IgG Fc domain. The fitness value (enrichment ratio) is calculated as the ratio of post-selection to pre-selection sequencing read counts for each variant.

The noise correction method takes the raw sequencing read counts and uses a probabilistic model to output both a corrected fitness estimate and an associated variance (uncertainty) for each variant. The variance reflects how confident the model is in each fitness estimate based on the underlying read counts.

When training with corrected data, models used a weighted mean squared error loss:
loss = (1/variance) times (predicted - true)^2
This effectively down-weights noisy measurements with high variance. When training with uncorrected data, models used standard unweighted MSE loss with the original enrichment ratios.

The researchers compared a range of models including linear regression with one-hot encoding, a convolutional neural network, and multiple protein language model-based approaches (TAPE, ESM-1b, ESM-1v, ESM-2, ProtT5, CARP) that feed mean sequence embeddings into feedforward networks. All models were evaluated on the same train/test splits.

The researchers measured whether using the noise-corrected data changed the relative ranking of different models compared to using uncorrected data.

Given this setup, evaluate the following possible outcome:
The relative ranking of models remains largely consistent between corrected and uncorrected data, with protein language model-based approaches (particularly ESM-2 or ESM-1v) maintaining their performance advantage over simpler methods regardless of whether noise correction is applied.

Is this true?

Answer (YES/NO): NO